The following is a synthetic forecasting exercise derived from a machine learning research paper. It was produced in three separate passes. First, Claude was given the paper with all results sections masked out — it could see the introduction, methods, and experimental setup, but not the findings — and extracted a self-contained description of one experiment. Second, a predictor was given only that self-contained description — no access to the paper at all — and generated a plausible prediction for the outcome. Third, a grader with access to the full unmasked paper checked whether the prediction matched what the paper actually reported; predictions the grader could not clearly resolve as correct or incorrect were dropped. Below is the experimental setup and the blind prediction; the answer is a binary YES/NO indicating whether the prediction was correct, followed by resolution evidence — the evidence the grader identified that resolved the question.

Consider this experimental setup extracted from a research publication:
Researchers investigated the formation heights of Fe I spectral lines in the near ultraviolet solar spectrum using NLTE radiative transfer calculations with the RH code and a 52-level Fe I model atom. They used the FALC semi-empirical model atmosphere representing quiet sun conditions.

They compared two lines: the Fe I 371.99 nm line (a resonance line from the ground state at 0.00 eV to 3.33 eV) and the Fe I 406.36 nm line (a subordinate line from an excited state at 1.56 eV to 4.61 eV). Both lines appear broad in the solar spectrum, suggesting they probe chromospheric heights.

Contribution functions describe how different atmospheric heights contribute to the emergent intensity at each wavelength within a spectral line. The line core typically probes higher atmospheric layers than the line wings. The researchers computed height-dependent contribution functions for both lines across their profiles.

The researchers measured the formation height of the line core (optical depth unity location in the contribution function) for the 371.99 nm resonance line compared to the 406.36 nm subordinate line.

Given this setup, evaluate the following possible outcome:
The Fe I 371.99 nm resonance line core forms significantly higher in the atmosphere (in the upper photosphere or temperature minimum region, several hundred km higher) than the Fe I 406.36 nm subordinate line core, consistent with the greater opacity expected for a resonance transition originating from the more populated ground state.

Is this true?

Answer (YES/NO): NO